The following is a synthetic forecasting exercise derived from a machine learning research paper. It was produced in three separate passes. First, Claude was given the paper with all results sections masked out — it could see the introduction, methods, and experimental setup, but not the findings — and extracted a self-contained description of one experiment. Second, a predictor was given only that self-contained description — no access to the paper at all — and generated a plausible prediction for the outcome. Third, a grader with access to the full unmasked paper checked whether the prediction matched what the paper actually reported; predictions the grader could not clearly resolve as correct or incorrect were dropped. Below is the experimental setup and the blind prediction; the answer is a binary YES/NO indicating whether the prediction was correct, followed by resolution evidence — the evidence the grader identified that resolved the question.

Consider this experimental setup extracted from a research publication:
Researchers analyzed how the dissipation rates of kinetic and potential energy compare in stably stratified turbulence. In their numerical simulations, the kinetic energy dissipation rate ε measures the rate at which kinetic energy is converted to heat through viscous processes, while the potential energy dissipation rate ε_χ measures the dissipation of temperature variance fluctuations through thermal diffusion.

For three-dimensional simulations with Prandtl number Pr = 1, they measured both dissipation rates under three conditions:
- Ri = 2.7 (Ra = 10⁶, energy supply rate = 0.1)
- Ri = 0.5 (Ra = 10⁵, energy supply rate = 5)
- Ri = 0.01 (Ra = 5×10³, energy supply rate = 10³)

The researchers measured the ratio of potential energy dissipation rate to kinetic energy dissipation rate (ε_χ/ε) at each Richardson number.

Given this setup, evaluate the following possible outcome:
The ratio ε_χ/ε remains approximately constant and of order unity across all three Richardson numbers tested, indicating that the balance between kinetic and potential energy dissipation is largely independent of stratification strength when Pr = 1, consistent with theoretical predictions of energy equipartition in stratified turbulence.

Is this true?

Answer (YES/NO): NO